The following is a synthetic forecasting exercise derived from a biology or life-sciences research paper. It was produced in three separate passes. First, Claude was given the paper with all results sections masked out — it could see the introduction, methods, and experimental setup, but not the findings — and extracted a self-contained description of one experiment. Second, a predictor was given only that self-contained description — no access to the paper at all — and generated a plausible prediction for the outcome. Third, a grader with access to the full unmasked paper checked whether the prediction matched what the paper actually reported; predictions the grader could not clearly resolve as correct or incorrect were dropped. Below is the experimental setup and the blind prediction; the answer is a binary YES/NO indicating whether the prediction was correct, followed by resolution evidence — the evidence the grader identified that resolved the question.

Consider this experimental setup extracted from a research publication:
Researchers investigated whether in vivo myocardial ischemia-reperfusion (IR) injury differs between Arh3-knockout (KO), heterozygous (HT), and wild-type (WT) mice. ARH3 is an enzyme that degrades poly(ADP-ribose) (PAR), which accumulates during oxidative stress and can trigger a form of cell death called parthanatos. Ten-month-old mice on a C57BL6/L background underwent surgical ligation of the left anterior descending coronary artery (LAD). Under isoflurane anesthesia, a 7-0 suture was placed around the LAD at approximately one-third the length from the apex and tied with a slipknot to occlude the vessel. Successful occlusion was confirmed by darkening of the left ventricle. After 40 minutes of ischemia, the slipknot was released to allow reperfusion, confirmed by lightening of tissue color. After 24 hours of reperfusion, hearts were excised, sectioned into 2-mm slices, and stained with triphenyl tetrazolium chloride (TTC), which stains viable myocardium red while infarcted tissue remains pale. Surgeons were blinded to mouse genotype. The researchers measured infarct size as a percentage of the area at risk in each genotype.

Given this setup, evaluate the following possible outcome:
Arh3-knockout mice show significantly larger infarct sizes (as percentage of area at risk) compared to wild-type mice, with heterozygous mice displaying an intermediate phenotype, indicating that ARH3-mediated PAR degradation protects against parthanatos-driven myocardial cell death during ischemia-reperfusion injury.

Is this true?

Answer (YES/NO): NO